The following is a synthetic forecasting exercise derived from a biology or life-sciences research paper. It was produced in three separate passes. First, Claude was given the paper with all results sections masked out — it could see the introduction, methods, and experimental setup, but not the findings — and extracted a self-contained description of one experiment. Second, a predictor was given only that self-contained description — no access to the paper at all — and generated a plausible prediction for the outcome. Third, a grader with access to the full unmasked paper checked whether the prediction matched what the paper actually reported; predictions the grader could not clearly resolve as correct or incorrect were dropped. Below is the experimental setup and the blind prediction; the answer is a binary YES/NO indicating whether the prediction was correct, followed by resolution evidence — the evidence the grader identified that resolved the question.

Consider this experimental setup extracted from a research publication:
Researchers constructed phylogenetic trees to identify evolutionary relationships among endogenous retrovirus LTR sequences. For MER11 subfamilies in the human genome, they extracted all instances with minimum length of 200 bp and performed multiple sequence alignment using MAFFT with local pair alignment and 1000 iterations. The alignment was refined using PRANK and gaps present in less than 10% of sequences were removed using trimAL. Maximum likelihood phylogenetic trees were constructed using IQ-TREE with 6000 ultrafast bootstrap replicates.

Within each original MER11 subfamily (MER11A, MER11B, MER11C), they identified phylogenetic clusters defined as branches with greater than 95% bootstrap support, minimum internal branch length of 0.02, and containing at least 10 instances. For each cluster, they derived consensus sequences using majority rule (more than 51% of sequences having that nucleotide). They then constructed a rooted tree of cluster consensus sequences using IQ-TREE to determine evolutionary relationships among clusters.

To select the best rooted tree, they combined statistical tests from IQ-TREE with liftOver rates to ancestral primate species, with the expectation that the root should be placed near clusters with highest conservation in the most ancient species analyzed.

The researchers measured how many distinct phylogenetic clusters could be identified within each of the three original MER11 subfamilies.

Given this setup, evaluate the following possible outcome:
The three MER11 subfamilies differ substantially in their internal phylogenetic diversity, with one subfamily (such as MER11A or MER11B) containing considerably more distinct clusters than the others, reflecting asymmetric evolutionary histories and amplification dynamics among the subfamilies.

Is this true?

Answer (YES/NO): NO